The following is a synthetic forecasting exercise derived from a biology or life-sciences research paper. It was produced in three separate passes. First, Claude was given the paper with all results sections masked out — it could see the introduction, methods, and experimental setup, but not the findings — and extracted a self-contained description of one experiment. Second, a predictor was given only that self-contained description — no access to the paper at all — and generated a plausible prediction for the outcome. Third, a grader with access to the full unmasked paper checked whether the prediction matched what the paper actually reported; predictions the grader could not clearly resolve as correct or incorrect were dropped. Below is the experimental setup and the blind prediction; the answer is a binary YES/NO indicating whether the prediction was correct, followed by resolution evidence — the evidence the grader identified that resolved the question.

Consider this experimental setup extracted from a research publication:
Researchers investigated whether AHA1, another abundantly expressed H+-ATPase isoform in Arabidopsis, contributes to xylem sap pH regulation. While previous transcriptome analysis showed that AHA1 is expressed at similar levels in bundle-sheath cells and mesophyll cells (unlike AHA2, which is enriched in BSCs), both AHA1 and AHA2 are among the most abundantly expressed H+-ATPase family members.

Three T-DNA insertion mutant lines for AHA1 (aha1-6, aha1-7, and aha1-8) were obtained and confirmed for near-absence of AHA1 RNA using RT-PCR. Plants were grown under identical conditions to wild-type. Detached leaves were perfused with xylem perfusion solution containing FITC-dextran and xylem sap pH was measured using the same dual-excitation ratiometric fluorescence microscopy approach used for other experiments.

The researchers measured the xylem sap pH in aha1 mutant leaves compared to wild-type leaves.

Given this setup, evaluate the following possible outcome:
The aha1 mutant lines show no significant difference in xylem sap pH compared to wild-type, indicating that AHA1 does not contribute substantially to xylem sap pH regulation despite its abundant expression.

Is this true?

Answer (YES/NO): YES